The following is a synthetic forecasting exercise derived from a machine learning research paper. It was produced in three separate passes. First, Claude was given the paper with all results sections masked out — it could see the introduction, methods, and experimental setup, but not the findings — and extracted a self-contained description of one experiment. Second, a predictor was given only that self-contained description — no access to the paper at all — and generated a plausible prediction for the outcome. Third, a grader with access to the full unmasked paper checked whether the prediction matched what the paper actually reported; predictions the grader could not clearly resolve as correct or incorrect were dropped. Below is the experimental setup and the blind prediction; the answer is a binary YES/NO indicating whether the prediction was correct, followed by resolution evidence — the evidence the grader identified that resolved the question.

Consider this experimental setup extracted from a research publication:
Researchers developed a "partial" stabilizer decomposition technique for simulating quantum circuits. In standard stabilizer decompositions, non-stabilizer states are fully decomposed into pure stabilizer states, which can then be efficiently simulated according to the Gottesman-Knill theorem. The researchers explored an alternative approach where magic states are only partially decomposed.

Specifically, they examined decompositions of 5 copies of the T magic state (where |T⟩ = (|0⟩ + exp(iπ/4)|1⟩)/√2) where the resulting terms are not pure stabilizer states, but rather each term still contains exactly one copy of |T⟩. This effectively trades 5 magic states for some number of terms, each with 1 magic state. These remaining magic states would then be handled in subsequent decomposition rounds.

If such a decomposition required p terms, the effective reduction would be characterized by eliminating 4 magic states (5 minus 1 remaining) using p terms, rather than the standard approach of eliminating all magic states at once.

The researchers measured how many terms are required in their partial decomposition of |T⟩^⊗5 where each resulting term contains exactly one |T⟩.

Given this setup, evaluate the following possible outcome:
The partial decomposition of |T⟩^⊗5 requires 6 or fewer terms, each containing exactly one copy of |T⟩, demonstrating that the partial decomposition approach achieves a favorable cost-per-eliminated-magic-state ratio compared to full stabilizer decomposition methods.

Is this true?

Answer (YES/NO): YES